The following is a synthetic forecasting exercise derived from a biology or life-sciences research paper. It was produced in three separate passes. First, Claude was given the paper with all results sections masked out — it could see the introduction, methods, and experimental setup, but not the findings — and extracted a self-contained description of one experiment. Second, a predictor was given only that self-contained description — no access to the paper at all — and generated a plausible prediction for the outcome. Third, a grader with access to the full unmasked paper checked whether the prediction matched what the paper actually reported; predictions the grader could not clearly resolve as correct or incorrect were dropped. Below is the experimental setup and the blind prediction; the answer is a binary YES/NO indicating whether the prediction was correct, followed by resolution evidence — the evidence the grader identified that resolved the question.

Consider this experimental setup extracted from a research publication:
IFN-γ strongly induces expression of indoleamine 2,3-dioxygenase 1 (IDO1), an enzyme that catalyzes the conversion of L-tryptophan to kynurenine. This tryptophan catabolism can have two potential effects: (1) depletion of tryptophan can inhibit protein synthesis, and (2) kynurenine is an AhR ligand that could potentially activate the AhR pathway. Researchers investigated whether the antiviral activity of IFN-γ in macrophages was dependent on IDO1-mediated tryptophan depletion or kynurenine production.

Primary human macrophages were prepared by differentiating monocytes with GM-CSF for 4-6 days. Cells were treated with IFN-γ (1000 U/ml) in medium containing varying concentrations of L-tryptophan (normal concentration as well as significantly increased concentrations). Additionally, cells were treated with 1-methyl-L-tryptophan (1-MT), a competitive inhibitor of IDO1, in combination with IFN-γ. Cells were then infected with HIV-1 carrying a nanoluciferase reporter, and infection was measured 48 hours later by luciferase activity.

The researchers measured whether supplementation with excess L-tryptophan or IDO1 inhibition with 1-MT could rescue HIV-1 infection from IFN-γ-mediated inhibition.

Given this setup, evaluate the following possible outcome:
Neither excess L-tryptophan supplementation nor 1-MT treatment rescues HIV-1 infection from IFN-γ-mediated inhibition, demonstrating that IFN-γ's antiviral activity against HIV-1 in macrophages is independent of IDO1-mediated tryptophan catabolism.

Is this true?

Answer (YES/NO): YES